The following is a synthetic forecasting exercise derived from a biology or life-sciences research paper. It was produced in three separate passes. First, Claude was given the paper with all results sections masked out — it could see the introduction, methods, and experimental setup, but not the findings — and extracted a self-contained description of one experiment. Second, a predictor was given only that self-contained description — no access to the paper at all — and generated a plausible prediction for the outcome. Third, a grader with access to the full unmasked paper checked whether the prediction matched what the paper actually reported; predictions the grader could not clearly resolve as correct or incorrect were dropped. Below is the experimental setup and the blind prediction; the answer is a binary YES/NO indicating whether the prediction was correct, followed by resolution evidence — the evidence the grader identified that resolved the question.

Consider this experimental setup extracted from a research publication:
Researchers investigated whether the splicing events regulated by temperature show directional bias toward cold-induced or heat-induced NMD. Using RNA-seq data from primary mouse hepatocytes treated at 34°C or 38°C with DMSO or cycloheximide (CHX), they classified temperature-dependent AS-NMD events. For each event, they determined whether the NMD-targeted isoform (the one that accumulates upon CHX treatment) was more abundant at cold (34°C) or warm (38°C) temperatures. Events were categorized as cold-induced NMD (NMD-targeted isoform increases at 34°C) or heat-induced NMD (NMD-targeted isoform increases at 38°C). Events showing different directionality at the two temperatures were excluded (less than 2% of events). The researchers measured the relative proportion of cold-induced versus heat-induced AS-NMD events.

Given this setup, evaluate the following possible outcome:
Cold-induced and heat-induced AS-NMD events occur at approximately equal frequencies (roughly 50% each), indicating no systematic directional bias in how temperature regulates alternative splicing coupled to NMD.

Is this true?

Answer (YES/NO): YES